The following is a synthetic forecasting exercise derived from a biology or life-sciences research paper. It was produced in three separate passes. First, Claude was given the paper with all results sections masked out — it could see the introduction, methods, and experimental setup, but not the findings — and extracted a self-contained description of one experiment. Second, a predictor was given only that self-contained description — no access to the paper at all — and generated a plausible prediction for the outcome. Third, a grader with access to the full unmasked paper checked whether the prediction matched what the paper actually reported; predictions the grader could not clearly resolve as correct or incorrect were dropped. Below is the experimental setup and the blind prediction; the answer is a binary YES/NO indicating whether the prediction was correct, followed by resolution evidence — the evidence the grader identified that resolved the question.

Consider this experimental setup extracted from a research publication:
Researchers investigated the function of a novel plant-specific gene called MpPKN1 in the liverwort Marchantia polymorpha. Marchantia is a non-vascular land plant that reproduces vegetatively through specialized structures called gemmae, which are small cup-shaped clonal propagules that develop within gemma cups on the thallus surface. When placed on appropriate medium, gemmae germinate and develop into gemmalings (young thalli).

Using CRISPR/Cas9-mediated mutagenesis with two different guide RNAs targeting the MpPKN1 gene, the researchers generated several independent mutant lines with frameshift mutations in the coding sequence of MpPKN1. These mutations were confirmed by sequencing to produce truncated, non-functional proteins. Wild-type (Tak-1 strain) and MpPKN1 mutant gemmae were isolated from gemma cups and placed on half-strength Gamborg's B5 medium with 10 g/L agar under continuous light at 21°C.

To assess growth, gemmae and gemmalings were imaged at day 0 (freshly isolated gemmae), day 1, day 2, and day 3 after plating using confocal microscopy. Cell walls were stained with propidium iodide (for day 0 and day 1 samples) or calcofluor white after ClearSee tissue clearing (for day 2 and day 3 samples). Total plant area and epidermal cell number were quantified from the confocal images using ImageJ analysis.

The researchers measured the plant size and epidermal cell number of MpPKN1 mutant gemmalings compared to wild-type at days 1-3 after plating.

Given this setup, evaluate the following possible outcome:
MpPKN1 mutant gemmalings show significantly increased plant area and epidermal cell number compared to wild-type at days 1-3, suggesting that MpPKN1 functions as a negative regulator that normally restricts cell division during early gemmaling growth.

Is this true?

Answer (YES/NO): NO